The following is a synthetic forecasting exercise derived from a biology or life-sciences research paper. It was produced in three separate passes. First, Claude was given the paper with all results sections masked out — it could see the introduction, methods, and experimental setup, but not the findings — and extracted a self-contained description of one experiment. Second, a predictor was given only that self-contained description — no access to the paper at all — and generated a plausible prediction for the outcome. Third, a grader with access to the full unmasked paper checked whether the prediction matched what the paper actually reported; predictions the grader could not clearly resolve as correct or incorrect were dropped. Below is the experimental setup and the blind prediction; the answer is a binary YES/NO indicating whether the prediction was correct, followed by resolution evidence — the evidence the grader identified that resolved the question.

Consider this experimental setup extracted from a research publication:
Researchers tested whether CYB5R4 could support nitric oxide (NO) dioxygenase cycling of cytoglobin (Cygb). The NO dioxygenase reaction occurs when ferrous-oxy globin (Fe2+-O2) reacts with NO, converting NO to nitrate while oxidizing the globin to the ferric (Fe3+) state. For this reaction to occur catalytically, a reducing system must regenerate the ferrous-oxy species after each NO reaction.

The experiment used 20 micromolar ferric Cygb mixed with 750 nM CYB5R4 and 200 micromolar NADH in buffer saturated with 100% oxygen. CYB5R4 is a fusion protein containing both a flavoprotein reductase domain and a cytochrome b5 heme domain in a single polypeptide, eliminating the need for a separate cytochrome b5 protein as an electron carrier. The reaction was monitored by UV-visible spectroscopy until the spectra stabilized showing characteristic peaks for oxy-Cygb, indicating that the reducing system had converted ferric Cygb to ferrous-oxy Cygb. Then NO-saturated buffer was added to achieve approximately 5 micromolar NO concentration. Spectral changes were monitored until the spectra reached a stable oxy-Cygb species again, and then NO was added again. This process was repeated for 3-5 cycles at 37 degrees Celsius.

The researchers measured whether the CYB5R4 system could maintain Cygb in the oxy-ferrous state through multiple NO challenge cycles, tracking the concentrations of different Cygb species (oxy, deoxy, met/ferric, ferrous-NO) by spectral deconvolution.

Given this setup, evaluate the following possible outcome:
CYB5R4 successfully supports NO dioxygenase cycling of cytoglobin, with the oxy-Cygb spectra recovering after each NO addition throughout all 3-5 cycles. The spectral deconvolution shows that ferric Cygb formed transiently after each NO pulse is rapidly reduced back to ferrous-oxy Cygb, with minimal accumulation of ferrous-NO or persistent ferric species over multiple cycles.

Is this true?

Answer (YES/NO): YES